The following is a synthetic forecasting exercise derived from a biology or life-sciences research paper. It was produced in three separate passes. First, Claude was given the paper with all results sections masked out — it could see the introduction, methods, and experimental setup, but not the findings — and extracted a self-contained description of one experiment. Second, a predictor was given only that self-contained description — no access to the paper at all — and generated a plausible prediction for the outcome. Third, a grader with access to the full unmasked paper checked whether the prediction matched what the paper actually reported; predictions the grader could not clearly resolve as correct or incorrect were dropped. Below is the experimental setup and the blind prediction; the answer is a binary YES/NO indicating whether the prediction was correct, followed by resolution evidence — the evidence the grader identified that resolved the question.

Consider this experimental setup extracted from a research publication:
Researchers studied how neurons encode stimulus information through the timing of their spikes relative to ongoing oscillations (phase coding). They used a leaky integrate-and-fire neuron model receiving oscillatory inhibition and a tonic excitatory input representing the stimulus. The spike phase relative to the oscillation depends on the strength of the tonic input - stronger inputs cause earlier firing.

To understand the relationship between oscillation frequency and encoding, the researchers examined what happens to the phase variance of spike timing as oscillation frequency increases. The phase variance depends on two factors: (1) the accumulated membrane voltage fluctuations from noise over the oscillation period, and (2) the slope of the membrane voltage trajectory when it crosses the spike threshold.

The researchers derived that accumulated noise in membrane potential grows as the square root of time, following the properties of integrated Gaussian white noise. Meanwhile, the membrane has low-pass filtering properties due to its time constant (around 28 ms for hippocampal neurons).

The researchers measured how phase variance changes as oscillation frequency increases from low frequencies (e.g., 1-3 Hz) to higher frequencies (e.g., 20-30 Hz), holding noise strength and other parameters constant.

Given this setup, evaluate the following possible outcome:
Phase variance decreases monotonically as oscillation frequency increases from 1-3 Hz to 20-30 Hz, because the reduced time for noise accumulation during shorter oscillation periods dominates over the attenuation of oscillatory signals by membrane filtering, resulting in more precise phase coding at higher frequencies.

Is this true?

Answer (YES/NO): NO